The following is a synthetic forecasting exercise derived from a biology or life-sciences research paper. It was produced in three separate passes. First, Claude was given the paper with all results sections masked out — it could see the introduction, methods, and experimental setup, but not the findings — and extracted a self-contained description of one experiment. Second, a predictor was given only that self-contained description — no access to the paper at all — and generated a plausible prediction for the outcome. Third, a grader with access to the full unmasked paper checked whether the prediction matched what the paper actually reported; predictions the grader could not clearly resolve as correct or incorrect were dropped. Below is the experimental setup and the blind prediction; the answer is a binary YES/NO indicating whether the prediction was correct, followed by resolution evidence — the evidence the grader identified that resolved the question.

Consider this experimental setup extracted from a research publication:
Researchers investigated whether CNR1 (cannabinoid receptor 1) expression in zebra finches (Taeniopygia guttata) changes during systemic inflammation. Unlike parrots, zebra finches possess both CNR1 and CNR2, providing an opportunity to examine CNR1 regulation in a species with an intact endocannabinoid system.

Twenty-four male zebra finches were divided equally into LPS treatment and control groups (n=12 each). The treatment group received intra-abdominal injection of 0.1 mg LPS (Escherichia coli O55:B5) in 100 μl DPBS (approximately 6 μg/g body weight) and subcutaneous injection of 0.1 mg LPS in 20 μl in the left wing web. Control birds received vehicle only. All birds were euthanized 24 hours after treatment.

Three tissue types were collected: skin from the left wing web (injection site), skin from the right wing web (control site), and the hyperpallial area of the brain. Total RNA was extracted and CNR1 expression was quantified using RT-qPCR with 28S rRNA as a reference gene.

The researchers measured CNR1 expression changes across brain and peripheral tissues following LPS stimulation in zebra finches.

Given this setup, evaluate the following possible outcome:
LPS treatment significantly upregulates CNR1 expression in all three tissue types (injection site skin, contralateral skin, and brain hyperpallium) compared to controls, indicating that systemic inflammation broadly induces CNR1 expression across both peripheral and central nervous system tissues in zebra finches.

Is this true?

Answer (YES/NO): NO